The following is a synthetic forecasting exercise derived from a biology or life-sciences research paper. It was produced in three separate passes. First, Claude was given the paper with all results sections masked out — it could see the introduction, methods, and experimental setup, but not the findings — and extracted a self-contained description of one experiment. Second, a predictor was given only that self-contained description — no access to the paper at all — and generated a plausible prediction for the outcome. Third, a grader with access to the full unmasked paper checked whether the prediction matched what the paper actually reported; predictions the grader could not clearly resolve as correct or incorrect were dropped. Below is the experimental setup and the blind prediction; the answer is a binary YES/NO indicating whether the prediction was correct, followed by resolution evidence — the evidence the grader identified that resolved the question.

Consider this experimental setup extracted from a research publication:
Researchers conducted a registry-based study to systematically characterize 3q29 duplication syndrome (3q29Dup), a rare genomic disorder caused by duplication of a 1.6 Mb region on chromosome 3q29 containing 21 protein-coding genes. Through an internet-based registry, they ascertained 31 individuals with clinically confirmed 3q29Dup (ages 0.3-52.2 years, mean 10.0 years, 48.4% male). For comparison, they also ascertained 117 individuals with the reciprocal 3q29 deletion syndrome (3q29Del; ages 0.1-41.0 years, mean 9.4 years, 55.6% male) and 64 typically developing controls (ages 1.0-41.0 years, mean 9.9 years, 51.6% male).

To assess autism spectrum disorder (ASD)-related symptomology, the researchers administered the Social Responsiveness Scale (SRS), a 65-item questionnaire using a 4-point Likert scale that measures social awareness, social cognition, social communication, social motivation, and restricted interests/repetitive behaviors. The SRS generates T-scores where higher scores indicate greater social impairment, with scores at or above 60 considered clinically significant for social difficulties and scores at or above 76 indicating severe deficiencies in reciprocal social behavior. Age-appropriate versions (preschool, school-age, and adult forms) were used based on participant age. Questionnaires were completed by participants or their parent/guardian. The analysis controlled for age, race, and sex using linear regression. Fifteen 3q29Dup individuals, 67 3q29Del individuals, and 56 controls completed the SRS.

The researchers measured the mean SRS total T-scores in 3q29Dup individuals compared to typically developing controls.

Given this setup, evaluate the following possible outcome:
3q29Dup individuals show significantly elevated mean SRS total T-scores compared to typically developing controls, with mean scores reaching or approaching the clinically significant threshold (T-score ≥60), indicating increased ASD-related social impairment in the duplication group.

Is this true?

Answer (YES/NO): YES